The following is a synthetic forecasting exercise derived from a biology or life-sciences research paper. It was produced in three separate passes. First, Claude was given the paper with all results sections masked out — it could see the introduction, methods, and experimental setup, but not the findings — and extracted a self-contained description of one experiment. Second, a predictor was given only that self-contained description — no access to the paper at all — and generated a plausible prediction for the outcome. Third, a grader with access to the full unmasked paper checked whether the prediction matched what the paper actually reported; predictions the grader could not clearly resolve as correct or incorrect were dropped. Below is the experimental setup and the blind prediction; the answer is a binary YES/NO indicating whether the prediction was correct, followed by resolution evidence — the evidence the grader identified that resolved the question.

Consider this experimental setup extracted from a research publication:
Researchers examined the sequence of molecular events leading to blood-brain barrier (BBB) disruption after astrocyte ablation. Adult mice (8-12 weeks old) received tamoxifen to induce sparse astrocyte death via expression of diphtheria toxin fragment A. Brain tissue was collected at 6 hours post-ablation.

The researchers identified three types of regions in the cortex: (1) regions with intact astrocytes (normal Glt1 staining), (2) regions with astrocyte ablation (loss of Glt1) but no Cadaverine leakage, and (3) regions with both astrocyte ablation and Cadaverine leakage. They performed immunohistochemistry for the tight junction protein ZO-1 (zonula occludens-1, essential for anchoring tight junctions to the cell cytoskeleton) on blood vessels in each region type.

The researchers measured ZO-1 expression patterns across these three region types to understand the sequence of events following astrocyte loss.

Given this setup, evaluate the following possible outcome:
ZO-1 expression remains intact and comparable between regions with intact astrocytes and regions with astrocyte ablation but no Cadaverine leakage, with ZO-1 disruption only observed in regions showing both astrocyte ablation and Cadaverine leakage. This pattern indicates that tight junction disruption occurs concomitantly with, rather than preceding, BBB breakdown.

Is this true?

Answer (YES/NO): YES